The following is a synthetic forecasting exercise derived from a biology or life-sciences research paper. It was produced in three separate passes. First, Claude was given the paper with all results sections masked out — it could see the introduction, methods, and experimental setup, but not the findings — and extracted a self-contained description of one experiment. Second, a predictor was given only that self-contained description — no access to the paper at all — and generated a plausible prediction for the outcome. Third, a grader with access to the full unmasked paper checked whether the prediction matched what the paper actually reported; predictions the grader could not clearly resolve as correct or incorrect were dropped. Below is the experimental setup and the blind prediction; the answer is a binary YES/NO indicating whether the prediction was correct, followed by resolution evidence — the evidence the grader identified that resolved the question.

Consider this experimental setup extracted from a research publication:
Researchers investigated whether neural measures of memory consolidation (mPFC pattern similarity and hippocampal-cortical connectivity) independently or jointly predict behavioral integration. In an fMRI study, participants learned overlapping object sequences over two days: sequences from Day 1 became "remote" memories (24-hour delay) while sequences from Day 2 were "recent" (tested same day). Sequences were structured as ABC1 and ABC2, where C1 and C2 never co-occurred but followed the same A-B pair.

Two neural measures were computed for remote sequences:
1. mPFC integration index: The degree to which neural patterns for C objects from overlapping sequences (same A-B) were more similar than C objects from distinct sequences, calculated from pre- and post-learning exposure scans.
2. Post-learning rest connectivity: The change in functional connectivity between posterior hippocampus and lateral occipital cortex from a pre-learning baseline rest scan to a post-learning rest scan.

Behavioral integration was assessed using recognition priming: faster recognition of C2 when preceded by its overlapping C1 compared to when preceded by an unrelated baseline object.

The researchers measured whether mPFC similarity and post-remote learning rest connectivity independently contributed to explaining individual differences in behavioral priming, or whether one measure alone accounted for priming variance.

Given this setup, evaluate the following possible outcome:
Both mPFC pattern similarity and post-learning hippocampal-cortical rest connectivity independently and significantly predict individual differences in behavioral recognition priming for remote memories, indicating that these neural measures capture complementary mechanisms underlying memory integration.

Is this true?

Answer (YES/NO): YES